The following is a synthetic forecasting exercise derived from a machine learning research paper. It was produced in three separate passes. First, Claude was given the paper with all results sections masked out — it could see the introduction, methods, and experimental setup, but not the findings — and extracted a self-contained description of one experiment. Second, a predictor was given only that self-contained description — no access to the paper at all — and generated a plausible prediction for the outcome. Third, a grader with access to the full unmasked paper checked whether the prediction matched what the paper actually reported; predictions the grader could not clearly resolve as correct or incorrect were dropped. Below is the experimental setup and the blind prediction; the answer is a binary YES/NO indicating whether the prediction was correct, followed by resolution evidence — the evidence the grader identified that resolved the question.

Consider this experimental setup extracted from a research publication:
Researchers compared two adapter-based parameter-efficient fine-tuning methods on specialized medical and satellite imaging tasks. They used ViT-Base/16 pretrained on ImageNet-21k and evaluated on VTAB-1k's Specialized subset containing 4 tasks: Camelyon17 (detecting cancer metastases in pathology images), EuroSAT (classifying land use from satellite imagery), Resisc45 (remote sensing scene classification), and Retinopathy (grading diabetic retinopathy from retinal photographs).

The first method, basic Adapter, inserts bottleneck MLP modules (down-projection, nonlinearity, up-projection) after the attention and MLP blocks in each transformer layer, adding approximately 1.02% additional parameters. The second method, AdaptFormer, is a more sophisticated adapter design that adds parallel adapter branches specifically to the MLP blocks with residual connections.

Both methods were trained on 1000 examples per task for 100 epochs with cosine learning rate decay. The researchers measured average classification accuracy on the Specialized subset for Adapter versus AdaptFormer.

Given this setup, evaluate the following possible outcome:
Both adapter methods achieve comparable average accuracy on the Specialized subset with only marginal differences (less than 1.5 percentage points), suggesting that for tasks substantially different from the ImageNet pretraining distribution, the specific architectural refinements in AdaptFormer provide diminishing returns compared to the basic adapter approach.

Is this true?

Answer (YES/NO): NO